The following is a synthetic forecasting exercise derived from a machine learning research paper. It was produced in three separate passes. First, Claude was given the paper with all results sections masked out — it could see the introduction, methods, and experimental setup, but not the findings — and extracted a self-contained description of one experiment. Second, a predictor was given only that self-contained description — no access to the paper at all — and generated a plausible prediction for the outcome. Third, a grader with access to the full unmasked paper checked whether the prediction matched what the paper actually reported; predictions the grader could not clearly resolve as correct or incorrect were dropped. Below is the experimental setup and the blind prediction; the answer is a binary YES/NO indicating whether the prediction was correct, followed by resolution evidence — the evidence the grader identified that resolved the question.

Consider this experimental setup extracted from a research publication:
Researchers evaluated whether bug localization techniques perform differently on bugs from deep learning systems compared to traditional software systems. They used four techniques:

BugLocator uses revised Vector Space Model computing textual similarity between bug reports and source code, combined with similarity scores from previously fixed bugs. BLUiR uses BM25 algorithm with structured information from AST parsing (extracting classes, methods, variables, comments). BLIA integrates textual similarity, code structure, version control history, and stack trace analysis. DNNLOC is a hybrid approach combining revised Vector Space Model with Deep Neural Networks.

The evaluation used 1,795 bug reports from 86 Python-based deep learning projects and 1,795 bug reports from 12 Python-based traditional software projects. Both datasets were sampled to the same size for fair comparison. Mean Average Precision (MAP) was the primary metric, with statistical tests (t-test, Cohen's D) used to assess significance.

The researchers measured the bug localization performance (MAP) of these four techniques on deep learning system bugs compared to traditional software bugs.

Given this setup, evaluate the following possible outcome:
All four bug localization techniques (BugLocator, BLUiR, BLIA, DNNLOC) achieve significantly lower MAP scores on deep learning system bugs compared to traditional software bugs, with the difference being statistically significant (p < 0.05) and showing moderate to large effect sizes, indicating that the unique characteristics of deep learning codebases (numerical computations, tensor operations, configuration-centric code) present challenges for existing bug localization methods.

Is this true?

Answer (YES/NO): YES